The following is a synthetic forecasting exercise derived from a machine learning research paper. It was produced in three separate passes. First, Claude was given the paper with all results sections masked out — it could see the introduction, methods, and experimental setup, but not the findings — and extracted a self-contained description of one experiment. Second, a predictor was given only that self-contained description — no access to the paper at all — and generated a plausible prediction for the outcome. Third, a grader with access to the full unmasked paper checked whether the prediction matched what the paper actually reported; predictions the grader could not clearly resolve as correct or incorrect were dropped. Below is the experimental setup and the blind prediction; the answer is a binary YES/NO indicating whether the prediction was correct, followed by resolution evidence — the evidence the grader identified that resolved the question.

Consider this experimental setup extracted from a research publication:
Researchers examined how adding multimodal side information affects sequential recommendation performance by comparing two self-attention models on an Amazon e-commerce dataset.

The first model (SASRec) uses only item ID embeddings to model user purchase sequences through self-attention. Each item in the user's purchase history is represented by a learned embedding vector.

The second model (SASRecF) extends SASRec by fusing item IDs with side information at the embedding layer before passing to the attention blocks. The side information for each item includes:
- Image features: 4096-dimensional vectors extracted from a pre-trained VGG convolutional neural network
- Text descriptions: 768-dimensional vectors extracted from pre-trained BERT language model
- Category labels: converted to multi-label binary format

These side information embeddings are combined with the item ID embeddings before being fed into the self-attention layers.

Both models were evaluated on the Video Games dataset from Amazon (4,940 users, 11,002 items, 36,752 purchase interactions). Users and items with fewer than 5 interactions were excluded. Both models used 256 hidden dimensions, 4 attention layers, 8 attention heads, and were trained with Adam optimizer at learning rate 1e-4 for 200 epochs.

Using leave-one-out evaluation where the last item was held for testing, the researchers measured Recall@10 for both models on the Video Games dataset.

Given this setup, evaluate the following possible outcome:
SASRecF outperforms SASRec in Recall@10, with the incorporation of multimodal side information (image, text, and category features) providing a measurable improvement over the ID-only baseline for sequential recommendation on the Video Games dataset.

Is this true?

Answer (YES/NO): NO